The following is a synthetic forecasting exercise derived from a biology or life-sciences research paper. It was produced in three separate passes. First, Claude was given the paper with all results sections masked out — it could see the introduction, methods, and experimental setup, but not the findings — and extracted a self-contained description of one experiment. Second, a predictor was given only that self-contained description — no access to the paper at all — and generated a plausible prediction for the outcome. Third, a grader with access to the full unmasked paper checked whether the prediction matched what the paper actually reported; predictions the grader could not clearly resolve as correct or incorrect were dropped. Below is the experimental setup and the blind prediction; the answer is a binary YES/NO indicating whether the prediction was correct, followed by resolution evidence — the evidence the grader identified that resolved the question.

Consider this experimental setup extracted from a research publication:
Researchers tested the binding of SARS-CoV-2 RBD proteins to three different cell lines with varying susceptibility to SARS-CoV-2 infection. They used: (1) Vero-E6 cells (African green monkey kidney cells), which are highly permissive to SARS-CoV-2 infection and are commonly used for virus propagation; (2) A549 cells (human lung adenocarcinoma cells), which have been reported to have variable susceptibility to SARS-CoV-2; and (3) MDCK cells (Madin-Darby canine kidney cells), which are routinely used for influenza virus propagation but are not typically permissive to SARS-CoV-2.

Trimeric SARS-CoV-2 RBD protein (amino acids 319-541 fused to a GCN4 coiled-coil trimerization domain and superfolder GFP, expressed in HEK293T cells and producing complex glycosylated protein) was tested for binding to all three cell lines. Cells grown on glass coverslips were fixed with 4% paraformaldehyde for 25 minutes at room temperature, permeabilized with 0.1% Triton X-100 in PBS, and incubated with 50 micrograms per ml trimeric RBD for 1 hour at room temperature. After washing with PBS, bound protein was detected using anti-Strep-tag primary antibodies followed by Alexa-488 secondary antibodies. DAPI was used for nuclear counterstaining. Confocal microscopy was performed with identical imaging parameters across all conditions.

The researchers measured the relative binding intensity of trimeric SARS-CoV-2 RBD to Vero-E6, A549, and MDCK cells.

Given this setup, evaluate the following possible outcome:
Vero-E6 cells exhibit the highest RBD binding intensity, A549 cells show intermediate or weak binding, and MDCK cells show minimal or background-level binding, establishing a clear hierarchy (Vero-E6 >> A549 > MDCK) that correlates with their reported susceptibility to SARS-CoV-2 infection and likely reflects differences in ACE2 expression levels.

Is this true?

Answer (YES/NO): NO